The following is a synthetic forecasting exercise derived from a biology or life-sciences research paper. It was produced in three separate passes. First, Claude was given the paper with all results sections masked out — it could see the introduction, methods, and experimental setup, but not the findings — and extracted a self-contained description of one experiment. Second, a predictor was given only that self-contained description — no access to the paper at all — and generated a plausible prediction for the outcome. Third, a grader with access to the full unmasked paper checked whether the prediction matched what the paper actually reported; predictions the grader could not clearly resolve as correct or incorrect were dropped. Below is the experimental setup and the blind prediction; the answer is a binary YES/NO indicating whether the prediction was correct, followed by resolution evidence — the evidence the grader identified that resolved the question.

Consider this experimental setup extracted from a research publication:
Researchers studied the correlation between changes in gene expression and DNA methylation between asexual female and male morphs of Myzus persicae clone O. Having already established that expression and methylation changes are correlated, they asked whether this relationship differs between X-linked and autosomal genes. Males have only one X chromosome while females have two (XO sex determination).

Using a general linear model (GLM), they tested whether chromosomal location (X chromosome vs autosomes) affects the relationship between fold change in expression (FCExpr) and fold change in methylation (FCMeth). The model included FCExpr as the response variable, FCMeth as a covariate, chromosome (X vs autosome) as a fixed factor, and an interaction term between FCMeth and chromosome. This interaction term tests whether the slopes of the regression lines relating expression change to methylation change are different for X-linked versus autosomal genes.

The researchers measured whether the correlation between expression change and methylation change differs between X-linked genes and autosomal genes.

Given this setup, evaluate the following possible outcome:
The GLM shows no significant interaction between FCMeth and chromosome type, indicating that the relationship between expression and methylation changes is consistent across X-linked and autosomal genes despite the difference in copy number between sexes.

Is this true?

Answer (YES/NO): NO